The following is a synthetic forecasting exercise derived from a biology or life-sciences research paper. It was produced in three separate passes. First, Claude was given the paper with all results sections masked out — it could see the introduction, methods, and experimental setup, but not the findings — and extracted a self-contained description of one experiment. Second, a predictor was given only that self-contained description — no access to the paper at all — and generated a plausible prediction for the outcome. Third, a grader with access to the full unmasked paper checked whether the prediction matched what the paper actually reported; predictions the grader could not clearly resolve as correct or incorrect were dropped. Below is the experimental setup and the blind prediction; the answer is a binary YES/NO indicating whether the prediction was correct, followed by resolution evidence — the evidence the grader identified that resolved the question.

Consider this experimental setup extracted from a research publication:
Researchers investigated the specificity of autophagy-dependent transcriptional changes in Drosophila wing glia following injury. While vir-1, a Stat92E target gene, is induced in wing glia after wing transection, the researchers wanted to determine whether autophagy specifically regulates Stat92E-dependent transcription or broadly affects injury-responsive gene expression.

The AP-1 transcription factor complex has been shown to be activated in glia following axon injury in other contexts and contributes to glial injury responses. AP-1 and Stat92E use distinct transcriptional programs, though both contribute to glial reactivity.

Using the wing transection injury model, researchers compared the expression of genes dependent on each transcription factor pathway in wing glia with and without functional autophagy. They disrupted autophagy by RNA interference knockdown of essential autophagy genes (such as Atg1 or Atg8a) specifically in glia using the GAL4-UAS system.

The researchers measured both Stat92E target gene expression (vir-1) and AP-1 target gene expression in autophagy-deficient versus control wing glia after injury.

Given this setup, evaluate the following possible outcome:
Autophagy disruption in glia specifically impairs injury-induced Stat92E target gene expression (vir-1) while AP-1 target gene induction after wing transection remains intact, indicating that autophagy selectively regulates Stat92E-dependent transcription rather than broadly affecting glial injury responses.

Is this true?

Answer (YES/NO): YES